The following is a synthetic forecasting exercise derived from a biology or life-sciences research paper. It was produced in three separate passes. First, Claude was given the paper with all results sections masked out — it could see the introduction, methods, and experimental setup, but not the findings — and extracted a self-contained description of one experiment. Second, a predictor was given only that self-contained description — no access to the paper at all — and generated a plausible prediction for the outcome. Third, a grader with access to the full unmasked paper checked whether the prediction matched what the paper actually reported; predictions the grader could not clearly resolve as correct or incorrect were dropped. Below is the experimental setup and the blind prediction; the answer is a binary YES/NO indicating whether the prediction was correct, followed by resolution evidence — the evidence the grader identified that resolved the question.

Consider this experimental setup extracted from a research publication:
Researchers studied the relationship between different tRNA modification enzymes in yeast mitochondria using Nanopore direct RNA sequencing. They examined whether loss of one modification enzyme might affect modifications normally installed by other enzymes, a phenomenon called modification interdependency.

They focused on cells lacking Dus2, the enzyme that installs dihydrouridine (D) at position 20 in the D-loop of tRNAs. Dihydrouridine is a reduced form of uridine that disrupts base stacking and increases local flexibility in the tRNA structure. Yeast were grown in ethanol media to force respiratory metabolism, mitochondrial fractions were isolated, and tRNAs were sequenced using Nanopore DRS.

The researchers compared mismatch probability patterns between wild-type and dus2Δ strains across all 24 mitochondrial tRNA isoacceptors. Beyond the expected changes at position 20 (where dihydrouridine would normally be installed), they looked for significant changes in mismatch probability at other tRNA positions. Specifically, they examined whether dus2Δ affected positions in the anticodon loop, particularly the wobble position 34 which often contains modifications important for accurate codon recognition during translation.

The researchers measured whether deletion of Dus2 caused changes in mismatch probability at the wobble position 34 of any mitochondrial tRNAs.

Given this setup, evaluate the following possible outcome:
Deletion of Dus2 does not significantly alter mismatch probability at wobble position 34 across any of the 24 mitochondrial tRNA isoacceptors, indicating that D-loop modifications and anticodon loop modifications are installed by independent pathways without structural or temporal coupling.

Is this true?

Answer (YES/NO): YES